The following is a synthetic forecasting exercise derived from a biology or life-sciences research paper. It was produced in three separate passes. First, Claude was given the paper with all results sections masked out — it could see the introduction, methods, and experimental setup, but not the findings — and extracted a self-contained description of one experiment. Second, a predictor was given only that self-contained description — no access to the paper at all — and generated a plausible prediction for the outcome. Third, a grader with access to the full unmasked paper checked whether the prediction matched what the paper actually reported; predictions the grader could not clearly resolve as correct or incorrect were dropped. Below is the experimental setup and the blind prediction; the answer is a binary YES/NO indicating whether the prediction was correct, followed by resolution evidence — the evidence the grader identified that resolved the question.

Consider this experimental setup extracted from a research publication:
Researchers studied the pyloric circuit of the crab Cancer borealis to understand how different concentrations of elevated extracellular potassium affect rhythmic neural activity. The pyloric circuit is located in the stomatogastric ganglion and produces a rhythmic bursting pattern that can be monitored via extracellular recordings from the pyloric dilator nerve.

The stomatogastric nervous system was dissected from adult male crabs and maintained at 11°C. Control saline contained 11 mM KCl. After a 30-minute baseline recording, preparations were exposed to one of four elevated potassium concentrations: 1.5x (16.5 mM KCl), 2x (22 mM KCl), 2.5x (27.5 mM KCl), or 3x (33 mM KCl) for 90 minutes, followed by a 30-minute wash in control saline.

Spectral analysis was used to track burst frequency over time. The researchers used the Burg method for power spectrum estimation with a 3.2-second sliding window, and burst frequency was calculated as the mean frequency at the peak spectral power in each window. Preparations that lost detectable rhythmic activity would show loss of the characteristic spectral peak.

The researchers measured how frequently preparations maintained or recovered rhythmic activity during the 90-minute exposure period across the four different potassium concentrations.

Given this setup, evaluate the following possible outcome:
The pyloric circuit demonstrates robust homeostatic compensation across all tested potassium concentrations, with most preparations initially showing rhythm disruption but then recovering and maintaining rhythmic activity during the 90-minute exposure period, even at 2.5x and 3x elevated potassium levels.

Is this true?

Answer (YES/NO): NO